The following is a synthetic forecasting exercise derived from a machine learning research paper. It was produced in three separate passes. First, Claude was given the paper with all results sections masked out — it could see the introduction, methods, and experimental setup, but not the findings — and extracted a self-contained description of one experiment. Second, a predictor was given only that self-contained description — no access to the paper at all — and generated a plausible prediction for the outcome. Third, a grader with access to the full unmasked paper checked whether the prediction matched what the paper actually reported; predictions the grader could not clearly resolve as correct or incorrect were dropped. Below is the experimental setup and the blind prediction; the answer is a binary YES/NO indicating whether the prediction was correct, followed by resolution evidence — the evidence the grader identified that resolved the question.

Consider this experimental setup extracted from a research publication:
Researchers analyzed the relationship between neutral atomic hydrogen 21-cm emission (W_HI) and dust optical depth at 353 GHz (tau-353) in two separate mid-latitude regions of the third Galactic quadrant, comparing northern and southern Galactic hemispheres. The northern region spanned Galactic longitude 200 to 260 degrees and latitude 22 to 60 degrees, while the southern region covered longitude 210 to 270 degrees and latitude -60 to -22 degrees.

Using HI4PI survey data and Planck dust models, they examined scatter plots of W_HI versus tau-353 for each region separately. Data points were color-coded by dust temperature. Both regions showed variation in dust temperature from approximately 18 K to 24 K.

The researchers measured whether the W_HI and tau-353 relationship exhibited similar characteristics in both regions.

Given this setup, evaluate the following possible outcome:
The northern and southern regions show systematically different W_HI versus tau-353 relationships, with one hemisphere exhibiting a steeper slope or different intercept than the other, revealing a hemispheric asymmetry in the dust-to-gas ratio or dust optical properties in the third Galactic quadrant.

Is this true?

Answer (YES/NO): NO